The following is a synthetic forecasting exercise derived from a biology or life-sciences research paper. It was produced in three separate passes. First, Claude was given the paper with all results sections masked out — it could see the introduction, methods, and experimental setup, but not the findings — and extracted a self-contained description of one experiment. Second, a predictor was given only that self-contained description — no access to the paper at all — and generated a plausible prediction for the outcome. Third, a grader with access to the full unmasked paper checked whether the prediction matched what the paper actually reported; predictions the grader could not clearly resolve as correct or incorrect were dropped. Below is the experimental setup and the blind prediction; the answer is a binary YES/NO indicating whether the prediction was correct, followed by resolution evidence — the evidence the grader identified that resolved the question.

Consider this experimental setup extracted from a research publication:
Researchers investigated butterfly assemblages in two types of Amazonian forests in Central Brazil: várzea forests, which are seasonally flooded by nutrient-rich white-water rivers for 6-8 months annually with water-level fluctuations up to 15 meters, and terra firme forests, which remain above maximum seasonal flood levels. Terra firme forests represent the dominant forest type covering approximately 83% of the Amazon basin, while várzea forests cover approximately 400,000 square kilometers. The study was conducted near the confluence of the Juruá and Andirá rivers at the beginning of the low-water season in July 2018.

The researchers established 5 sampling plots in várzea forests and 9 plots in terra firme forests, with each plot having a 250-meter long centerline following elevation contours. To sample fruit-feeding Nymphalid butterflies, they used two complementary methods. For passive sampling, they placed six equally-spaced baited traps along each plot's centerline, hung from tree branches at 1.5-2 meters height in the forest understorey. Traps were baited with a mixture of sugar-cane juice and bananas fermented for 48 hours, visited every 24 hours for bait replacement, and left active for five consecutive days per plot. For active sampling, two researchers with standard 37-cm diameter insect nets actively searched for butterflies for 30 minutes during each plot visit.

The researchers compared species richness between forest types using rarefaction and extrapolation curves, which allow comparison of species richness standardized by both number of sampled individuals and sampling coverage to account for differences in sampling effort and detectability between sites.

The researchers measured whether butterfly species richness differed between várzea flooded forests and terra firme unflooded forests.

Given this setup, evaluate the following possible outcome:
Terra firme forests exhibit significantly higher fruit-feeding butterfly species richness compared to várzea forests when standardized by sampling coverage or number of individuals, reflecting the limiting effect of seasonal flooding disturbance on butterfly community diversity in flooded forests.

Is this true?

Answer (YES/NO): NO